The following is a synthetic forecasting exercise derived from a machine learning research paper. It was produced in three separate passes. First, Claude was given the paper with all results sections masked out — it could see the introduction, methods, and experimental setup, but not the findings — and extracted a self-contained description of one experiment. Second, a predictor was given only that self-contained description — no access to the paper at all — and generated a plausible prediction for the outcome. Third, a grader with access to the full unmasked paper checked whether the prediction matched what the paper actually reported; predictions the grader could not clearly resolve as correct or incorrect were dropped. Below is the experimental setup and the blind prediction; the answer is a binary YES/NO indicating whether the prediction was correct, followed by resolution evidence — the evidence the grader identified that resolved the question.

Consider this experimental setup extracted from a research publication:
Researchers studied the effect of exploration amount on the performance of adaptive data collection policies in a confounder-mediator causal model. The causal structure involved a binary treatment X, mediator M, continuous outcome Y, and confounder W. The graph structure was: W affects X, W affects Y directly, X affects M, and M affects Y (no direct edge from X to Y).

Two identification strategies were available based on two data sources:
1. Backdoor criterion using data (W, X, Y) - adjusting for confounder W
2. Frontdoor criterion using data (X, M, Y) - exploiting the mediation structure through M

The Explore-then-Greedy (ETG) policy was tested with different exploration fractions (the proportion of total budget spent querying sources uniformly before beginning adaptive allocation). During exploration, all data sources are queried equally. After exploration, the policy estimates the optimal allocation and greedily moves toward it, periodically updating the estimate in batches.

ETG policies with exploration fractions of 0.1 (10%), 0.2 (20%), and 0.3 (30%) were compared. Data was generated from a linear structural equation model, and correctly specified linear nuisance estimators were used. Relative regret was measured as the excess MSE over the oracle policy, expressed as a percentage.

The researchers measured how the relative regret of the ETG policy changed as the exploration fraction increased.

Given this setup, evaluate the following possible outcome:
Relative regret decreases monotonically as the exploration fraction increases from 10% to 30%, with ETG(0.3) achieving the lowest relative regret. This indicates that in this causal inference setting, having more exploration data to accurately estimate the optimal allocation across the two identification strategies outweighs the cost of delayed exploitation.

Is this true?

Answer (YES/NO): NO